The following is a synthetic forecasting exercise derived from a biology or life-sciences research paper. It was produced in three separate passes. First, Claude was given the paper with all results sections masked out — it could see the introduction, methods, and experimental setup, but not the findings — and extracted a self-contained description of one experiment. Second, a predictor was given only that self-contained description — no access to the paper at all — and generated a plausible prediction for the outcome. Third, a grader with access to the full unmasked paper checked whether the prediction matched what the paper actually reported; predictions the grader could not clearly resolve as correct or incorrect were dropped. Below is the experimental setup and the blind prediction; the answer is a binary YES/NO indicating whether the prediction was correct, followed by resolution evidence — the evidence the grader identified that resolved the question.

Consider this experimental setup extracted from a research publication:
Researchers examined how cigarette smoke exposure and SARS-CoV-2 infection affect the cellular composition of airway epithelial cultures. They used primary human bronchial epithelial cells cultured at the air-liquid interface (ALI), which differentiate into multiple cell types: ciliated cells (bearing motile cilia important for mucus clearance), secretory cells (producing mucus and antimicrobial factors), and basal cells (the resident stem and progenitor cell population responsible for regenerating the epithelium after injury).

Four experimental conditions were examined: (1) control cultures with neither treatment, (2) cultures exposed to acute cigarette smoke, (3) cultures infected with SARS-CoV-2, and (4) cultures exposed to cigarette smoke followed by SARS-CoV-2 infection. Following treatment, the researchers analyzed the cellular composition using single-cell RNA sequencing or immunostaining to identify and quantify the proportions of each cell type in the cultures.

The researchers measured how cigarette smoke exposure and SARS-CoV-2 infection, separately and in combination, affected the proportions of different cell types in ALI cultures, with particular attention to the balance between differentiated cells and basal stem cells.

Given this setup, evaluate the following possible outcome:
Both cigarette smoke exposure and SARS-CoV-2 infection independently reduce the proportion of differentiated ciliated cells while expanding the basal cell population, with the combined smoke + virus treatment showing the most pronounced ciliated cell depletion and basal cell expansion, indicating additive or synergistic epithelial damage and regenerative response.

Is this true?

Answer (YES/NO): NO